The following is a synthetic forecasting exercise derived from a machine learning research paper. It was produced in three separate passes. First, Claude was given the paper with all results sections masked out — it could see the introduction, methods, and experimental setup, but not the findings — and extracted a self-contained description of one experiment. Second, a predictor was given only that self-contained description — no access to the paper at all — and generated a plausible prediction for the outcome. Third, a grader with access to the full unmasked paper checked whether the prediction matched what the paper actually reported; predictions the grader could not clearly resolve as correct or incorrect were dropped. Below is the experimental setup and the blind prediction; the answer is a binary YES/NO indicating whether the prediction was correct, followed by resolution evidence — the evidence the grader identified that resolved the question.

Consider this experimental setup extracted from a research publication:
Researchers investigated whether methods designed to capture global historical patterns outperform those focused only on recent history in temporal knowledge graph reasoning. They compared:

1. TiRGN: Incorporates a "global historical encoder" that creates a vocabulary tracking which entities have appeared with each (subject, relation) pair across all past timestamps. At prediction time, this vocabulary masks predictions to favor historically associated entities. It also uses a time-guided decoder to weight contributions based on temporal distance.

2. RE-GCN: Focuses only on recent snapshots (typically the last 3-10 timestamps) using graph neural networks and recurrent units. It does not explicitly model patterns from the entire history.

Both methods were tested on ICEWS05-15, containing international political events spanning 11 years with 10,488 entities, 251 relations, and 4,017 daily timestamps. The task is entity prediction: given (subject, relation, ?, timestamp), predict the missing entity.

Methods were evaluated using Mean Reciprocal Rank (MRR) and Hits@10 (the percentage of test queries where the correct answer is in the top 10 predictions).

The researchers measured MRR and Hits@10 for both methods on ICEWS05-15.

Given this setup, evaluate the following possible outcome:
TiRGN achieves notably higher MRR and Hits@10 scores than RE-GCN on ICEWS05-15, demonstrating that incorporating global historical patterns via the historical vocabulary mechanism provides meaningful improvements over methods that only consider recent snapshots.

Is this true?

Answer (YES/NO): YES